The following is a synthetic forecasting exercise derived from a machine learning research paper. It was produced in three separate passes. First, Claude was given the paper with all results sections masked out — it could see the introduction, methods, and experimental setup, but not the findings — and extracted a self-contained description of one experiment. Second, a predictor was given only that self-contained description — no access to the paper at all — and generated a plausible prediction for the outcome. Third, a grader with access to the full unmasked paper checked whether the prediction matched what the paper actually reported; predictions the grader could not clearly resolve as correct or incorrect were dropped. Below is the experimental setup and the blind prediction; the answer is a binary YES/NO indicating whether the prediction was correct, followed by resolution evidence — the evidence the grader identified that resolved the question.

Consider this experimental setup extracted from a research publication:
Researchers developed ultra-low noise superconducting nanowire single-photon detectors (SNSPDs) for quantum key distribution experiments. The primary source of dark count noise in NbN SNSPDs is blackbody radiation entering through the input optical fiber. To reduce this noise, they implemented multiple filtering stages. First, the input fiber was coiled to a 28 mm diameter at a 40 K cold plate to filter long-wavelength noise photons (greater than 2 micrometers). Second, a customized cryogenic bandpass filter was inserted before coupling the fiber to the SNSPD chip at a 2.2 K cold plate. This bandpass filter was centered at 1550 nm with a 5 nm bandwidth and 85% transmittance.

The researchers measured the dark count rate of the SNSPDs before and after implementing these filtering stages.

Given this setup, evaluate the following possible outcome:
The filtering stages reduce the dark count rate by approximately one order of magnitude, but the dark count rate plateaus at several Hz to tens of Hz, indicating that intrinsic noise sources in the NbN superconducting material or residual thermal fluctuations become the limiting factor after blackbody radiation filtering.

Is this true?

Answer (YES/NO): NO